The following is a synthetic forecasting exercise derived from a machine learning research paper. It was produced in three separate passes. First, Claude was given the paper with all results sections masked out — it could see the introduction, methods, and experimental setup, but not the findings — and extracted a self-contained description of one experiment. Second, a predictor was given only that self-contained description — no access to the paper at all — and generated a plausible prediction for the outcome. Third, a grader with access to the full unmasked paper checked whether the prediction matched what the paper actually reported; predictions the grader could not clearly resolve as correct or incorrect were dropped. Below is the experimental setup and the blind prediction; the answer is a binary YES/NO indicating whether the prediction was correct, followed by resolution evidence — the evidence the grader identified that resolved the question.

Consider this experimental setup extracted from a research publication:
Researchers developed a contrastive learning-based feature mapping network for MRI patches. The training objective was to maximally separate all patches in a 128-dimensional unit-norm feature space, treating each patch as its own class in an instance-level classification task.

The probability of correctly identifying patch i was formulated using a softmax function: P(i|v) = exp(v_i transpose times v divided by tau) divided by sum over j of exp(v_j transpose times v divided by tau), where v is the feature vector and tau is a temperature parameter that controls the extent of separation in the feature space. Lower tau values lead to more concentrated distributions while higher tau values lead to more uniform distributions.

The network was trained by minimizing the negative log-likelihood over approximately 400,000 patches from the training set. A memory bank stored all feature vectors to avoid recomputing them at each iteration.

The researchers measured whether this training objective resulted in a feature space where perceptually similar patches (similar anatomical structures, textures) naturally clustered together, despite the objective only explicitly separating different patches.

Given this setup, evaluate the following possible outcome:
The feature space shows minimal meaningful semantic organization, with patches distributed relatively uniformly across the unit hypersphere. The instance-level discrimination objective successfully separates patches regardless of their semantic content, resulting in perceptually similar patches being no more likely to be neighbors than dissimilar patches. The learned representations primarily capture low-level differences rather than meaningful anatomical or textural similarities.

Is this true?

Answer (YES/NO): NO